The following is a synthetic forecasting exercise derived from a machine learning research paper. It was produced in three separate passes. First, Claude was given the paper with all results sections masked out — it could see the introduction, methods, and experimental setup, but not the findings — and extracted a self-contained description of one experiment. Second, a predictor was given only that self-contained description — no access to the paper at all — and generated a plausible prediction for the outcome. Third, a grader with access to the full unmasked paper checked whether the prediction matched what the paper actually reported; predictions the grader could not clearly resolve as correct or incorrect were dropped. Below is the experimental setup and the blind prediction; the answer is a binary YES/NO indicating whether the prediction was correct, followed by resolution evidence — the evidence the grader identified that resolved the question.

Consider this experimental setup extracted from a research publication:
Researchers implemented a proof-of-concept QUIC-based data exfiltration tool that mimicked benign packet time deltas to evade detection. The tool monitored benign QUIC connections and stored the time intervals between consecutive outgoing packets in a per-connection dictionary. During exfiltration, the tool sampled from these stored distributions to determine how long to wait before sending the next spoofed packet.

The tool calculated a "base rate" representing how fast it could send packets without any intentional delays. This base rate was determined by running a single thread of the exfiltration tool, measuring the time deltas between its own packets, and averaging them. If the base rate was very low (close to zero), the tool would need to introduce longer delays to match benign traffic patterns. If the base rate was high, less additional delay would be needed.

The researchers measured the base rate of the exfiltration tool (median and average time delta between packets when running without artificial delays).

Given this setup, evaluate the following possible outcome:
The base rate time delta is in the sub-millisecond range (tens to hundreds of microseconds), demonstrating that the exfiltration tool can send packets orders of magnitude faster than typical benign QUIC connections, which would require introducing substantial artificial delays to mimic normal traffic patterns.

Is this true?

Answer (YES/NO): NO